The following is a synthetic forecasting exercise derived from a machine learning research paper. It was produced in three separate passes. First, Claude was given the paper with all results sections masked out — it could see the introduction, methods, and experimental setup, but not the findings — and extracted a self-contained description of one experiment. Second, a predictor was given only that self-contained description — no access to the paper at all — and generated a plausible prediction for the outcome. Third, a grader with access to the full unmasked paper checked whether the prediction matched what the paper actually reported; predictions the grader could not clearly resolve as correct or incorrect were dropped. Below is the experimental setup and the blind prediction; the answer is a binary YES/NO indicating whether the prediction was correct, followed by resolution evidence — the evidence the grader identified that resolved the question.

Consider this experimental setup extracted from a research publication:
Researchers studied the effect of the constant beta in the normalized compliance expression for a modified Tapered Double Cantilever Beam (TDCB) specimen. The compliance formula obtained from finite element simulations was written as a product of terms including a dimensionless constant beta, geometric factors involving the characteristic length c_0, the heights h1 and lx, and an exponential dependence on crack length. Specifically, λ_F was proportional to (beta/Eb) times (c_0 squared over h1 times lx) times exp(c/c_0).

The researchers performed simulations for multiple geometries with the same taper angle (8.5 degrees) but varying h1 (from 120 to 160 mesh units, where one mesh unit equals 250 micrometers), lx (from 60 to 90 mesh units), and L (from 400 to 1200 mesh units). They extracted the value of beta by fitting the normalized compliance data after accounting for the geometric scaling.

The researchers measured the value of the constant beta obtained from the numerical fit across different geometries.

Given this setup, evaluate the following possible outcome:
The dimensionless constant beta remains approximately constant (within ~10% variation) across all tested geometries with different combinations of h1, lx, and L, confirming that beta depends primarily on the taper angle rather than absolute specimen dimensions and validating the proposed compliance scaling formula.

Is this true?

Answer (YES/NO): YES